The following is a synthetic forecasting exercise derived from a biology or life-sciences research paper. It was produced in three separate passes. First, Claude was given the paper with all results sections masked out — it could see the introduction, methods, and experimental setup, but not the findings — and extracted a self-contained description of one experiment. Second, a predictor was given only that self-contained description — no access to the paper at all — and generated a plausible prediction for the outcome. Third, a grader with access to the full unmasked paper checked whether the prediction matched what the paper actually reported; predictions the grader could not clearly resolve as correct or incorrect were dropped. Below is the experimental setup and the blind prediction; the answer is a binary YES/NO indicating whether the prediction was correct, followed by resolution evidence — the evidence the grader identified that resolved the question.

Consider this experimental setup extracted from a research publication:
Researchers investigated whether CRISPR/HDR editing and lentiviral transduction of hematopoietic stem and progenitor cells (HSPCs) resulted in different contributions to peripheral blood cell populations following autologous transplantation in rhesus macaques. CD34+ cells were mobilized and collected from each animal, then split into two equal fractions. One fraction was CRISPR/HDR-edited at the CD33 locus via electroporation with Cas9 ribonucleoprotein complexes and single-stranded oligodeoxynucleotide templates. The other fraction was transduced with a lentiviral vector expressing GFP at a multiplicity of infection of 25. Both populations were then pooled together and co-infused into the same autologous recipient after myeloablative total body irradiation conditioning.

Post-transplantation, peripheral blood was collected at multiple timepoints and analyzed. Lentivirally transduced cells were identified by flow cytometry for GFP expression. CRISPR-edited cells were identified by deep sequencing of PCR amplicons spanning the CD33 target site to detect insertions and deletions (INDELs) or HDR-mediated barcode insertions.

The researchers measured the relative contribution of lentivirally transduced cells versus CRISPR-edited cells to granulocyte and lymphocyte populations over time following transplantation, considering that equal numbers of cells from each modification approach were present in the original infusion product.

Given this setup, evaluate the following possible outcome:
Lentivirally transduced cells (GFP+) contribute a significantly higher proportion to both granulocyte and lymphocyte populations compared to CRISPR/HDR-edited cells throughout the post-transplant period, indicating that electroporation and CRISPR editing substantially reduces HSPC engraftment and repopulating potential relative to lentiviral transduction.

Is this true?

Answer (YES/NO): YES